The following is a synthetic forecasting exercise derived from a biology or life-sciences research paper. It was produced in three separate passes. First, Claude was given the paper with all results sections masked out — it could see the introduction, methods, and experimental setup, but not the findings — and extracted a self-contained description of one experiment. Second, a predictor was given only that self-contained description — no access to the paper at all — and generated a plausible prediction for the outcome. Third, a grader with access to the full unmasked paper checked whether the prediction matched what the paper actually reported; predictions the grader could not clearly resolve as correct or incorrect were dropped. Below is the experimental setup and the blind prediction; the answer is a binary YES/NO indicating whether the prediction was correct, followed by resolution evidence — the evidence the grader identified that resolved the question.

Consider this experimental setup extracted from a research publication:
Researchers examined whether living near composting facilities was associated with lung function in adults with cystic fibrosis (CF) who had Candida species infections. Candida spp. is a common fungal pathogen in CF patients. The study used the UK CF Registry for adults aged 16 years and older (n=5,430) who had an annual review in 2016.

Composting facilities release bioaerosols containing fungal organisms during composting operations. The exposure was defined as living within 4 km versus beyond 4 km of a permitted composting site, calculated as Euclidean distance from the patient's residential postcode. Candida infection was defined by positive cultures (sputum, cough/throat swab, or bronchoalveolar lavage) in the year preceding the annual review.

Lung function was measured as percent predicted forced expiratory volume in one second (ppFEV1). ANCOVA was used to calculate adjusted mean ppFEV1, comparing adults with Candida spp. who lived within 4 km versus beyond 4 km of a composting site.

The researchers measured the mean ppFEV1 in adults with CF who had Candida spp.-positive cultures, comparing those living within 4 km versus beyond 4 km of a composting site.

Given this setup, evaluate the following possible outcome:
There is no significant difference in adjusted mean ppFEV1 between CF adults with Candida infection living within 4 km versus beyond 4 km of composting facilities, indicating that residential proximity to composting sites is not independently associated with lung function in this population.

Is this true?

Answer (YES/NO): NO